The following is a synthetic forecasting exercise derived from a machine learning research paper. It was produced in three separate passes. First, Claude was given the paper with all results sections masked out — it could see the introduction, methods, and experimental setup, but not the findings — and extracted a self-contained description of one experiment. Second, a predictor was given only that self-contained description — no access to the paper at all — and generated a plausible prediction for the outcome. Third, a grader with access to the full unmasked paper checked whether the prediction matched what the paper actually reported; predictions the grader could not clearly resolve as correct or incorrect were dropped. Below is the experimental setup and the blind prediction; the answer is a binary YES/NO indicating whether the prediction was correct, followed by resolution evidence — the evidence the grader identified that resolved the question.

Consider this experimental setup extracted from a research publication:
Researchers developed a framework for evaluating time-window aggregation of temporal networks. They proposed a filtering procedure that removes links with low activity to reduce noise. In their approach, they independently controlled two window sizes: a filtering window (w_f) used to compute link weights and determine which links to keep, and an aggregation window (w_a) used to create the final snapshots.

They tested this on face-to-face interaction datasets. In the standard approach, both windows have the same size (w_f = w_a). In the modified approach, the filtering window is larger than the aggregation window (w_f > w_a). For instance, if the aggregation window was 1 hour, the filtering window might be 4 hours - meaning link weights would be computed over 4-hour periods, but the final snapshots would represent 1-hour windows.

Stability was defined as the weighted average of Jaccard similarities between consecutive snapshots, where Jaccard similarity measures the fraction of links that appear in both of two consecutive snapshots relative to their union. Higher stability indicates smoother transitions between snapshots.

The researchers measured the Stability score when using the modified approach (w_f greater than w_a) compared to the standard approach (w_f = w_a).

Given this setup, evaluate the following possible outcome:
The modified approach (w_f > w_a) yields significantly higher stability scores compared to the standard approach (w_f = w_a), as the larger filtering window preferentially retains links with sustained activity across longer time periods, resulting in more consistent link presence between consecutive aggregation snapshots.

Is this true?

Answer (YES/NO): YES